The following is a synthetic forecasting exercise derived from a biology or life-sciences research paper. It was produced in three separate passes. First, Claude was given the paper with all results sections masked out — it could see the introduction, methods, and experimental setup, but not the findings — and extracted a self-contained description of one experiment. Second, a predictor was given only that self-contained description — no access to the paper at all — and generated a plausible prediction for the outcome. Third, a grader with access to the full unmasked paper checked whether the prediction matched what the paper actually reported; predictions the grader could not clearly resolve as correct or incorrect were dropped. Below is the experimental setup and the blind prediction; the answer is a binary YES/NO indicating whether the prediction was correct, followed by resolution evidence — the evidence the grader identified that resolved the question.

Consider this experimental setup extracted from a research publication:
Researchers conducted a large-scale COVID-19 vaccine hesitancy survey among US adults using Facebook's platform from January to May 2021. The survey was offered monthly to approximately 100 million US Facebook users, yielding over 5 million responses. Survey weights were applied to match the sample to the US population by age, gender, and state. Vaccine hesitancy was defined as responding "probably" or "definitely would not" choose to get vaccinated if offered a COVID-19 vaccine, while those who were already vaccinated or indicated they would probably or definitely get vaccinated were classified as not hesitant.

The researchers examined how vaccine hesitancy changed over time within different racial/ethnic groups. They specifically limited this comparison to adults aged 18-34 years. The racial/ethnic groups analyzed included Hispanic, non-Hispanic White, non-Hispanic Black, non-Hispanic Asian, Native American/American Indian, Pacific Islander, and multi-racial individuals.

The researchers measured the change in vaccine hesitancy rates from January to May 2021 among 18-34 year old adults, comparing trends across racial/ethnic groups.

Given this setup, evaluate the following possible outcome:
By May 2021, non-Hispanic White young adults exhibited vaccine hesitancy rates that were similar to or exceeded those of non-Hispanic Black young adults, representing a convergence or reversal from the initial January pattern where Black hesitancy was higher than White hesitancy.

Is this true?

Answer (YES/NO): NO